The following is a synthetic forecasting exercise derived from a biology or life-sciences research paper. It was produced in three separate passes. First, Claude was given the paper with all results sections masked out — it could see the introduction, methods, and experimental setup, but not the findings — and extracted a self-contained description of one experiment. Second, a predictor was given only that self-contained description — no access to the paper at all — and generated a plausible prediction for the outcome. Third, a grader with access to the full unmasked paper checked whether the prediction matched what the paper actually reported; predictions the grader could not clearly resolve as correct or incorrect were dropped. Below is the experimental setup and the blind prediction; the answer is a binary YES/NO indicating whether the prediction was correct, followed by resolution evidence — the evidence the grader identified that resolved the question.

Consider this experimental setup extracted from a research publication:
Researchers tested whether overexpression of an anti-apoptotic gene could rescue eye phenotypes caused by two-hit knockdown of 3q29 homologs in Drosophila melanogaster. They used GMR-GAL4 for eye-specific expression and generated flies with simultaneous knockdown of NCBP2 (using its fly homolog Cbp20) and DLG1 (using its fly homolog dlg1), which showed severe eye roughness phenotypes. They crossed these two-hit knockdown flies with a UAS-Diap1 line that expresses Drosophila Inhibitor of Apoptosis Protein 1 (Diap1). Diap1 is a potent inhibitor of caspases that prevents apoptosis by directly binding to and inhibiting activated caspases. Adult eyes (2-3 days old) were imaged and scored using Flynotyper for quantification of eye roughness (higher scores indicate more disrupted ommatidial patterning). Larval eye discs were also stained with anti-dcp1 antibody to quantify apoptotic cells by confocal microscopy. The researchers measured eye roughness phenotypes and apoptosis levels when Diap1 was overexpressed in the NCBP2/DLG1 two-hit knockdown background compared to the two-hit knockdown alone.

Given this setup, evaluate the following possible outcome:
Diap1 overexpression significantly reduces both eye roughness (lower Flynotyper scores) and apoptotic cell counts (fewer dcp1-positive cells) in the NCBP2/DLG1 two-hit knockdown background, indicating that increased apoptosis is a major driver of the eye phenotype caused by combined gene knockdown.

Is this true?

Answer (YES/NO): YES